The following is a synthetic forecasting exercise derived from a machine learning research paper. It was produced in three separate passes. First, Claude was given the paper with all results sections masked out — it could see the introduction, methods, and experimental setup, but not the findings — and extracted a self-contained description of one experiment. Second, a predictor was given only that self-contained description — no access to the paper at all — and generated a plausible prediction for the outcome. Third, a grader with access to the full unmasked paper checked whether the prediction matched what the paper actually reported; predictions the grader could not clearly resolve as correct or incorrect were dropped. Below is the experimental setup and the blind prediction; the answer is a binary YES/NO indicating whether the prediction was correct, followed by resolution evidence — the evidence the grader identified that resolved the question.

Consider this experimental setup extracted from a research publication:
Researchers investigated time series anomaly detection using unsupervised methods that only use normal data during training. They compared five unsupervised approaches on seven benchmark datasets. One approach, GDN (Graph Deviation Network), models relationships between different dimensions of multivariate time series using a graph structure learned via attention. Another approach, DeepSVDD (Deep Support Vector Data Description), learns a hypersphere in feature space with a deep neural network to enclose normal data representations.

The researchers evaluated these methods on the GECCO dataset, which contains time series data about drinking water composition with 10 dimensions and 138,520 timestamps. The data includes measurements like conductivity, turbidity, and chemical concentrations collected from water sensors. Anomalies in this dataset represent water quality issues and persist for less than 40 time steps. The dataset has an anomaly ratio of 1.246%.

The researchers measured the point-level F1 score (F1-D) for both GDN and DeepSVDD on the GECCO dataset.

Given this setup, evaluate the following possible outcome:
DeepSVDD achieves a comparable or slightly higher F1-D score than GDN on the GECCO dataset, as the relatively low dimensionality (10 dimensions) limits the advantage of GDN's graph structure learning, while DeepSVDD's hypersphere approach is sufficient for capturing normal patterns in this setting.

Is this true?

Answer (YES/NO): NO